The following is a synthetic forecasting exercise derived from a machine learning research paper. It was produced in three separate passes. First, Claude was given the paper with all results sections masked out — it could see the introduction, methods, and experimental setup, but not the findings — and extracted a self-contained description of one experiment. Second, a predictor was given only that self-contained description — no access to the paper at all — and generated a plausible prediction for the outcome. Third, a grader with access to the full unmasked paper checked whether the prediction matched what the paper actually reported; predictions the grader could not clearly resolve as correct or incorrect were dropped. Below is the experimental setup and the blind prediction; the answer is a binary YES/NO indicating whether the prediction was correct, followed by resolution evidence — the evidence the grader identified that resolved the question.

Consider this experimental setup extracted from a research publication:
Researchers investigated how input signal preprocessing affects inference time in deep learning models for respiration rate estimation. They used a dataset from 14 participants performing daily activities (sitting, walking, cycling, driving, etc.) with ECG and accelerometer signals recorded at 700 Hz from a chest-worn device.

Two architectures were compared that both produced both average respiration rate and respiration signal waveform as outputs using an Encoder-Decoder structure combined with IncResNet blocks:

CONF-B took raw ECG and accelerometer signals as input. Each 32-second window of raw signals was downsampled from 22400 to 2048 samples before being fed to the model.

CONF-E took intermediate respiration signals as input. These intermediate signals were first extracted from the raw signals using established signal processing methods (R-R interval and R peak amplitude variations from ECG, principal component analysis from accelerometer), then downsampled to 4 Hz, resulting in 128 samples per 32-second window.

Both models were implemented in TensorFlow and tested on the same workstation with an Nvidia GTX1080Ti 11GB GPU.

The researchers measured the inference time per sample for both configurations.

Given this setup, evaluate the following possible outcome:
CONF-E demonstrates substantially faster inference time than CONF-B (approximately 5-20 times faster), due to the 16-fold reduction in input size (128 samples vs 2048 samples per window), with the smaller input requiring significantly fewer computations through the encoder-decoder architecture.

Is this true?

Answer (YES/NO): NO